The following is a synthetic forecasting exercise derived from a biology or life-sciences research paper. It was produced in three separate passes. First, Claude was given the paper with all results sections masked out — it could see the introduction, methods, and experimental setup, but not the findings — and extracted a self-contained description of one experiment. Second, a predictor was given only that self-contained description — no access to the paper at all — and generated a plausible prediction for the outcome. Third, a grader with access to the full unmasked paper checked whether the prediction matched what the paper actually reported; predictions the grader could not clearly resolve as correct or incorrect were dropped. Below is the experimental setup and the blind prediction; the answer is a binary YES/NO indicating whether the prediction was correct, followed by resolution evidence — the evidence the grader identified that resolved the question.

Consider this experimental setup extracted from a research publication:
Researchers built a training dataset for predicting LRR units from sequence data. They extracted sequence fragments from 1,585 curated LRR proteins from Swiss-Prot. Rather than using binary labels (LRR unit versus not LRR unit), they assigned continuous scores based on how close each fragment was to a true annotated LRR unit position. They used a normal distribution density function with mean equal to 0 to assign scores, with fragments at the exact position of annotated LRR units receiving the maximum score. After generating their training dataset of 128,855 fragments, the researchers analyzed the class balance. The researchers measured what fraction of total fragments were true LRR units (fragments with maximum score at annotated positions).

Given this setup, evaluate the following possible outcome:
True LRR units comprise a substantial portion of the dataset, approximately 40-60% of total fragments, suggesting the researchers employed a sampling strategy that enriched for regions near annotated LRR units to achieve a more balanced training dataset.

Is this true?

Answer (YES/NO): NO